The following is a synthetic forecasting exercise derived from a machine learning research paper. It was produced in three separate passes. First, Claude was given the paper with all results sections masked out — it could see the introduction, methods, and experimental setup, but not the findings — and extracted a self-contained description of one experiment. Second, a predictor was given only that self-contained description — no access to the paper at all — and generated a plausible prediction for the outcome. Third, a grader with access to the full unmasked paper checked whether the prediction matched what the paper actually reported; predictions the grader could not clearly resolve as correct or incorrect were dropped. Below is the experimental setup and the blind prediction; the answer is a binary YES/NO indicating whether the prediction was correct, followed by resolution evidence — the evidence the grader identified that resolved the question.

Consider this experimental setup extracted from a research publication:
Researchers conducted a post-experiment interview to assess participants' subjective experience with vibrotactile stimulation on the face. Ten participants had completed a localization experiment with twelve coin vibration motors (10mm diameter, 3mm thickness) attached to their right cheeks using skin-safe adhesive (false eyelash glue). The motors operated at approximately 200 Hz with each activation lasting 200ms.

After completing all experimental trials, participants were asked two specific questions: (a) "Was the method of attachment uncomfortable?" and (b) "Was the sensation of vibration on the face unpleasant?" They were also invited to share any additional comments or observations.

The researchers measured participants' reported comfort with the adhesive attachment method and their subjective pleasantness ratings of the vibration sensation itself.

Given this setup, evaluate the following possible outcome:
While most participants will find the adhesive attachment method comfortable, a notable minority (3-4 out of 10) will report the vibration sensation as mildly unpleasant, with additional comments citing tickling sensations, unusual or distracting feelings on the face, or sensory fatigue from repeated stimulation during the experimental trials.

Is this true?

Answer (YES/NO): NO